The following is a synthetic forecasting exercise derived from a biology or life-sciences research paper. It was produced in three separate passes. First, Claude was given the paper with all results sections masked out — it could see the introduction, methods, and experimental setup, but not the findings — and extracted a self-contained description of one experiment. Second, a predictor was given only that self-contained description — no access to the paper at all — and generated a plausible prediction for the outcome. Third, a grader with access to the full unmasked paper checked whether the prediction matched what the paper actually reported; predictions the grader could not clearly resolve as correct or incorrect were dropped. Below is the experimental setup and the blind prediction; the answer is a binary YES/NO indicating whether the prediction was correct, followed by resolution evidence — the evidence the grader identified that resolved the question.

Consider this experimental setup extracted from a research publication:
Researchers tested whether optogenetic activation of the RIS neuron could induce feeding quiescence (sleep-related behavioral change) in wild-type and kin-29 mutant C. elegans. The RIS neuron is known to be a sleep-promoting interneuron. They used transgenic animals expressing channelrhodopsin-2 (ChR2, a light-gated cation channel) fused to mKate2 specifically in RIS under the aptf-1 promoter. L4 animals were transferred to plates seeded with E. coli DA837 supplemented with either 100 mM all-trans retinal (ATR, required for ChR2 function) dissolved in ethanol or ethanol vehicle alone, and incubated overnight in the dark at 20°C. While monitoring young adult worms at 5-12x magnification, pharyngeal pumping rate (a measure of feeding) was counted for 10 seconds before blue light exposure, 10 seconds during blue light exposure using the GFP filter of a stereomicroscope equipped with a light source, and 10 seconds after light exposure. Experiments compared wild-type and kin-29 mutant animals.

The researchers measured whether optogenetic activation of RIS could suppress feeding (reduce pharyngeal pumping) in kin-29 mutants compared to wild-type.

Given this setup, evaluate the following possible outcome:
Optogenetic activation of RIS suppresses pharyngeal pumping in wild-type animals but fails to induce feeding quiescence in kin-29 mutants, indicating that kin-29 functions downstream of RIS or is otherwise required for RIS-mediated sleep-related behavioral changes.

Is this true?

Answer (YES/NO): NO